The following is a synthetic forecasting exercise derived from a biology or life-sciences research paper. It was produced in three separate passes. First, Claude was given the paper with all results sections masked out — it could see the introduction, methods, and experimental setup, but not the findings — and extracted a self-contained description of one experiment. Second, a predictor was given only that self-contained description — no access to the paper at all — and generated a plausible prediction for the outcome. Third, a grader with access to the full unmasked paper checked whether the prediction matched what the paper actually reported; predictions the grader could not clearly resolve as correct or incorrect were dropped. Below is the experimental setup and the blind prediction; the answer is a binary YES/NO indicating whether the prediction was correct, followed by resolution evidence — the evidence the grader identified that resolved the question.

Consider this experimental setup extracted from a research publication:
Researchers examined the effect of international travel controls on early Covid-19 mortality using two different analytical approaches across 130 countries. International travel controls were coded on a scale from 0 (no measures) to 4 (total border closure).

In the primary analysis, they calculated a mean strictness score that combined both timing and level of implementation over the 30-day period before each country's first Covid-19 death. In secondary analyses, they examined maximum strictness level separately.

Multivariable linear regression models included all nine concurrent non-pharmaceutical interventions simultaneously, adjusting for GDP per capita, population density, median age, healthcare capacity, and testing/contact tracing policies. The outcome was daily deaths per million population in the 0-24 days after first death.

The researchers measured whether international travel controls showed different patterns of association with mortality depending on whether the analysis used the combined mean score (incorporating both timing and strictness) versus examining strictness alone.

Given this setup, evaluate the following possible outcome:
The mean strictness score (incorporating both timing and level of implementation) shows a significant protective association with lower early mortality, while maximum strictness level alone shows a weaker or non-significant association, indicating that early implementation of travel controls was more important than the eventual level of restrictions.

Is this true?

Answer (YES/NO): NO